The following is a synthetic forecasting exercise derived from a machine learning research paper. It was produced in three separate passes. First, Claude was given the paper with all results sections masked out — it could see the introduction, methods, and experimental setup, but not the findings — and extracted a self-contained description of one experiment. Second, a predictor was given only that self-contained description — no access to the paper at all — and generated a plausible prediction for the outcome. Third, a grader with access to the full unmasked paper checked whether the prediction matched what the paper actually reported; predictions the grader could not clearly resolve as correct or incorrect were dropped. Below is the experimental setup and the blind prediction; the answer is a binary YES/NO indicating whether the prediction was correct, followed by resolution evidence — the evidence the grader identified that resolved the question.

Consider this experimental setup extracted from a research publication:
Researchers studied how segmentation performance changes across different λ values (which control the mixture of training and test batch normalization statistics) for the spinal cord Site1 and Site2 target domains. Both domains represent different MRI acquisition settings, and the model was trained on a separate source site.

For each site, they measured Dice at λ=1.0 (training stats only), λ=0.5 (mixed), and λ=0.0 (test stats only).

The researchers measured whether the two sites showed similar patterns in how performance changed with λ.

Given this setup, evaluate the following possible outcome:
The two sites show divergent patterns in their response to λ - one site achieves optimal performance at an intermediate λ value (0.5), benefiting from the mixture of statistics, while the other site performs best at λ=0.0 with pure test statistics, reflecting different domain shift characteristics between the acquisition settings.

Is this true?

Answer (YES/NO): NO